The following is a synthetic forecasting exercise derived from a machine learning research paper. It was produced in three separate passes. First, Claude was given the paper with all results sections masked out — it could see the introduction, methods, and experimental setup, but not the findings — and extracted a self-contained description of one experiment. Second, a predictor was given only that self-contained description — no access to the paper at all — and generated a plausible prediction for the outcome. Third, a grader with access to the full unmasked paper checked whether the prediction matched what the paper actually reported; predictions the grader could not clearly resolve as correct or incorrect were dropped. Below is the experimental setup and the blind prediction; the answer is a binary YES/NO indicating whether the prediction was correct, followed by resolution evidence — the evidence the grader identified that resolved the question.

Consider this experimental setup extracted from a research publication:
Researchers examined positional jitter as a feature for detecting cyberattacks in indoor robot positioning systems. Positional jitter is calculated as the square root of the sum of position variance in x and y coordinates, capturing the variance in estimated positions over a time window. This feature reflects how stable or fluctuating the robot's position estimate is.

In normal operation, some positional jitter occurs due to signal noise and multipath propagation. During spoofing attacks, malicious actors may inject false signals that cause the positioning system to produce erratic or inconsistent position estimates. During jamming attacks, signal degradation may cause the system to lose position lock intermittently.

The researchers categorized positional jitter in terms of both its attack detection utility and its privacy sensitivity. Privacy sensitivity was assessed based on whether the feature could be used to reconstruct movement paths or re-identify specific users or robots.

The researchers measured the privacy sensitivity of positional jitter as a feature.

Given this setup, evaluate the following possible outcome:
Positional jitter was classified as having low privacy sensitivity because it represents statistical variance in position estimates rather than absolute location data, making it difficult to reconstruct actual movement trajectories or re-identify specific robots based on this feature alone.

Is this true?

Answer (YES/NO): NO